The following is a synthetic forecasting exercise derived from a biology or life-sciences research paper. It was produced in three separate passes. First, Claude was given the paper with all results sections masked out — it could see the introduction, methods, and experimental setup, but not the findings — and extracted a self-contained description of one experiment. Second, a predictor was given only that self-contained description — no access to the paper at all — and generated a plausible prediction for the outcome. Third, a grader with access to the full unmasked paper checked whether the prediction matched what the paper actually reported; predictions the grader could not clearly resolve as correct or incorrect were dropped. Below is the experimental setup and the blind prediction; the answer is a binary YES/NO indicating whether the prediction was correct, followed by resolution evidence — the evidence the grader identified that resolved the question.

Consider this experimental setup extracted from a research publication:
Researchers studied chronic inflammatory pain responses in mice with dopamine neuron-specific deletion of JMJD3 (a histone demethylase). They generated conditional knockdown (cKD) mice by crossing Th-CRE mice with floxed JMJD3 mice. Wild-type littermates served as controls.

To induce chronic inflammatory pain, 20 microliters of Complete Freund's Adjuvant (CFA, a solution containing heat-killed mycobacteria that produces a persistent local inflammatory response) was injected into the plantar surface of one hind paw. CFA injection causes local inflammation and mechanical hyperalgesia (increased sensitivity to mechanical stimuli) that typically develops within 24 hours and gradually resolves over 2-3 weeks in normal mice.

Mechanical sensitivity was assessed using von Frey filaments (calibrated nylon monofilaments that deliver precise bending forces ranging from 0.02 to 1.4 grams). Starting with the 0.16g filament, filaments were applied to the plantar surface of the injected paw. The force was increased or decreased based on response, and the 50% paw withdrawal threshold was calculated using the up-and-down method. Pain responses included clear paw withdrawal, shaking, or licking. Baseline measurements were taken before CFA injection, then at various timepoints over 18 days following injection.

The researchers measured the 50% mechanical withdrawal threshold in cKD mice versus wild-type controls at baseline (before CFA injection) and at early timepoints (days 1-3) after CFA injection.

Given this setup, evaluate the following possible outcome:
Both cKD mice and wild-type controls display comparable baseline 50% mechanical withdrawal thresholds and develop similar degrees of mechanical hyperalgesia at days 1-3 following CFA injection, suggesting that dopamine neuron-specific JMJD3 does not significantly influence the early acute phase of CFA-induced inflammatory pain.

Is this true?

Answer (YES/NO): YES